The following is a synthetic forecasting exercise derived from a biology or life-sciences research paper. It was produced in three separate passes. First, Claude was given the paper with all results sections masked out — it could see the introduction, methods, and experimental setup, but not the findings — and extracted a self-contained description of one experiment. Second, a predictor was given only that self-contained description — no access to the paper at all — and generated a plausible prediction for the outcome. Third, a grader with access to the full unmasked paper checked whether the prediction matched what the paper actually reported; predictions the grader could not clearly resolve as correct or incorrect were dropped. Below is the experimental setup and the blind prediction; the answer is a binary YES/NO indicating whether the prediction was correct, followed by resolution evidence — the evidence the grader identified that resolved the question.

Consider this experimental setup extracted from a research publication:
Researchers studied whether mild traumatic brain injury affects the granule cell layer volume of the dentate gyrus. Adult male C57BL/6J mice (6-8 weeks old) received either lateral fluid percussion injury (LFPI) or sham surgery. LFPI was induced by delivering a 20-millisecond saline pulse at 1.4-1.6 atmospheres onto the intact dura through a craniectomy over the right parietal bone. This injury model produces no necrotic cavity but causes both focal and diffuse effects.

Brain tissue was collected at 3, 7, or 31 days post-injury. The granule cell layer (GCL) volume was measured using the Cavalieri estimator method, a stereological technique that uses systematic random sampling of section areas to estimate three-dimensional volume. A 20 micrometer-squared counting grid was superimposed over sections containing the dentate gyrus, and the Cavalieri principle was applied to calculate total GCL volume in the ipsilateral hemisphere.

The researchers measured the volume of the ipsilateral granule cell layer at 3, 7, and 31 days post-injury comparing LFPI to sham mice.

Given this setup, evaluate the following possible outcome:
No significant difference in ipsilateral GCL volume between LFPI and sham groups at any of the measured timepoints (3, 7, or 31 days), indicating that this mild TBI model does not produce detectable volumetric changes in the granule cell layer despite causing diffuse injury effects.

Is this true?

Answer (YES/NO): YES